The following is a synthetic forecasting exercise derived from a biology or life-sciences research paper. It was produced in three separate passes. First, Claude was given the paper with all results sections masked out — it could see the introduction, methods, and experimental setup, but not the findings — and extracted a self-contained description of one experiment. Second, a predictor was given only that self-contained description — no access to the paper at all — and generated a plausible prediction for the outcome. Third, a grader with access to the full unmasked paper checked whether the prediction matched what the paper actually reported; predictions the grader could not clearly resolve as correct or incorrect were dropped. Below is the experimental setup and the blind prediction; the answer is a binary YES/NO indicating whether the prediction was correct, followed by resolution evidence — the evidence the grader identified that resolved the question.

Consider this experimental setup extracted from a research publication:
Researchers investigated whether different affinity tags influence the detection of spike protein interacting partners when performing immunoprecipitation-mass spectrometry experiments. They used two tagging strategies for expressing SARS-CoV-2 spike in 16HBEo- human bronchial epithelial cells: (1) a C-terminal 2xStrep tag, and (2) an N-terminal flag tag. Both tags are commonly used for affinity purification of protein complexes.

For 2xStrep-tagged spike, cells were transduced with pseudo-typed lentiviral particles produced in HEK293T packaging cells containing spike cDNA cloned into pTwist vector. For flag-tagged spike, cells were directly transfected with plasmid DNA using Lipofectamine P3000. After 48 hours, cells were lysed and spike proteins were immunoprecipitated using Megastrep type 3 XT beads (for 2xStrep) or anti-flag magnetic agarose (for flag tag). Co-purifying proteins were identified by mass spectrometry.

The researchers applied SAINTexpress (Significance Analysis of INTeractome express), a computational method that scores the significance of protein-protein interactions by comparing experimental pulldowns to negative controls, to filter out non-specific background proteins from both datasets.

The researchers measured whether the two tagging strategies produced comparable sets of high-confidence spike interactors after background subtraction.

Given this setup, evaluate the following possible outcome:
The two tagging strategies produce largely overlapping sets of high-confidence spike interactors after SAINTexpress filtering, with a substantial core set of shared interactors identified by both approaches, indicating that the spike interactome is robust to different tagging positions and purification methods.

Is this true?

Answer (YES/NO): NO